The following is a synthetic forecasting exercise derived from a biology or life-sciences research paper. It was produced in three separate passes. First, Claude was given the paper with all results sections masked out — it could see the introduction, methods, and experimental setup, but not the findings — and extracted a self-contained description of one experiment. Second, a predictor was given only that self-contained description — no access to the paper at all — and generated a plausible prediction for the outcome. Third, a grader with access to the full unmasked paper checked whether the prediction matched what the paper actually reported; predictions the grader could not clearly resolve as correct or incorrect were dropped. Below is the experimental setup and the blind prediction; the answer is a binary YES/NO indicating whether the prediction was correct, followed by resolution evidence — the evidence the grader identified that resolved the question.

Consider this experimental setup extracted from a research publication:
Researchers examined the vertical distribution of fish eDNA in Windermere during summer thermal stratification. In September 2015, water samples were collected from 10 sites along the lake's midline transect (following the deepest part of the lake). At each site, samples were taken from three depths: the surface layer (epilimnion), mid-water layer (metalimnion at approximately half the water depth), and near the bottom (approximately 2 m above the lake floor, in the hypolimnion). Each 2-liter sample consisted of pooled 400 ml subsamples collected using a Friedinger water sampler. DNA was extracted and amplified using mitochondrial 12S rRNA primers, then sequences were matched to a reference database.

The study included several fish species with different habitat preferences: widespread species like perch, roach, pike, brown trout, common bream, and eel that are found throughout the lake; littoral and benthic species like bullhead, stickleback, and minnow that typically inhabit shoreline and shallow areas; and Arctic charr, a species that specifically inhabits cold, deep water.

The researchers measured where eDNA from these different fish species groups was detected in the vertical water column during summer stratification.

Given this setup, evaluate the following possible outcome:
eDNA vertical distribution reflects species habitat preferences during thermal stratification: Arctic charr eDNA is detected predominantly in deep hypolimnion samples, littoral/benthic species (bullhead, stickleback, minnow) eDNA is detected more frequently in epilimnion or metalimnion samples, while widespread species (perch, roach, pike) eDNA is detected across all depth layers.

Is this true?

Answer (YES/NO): NO